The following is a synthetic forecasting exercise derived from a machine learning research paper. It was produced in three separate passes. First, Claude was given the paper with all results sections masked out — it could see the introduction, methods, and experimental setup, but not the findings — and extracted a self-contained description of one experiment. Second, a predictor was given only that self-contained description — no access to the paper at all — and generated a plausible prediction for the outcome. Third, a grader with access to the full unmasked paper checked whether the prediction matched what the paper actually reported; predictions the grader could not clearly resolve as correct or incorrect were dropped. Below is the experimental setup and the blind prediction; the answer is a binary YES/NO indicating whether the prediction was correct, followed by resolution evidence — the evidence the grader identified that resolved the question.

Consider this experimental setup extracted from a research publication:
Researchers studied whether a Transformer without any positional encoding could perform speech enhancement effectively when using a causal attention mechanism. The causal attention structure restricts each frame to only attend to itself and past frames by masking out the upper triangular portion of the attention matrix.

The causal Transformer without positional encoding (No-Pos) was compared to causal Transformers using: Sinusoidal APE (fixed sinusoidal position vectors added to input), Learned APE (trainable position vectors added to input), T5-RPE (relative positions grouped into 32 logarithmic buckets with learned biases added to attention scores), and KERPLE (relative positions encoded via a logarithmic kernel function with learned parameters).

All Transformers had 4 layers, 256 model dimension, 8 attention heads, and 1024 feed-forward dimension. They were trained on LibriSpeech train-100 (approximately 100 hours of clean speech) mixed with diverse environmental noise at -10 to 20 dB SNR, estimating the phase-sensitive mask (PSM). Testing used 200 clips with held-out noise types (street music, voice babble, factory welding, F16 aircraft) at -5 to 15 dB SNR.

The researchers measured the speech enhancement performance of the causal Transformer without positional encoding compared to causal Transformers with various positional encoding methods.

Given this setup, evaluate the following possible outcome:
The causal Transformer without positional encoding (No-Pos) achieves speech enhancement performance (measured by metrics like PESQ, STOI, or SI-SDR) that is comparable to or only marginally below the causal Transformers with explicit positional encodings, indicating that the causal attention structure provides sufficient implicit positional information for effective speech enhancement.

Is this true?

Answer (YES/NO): YES